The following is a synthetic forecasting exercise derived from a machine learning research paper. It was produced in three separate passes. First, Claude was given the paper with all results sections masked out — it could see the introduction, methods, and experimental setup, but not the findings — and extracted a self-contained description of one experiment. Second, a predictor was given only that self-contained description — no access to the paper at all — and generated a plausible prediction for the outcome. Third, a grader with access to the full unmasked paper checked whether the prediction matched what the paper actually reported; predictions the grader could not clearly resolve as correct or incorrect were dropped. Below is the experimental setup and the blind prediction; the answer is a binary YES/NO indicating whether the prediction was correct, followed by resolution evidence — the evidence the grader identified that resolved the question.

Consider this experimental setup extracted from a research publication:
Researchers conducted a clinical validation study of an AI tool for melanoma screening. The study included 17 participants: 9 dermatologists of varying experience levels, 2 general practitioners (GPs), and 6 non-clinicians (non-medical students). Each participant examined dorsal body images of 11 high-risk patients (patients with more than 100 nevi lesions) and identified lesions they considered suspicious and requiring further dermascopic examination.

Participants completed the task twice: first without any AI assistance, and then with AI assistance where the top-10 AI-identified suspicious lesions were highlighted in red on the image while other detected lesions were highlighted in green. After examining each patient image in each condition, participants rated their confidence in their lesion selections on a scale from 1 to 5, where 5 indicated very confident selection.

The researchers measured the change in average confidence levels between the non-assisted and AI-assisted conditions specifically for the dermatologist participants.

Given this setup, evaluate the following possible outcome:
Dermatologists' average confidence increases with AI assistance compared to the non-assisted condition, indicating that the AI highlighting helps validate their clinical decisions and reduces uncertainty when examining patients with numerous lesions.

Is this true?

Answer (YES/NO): YES